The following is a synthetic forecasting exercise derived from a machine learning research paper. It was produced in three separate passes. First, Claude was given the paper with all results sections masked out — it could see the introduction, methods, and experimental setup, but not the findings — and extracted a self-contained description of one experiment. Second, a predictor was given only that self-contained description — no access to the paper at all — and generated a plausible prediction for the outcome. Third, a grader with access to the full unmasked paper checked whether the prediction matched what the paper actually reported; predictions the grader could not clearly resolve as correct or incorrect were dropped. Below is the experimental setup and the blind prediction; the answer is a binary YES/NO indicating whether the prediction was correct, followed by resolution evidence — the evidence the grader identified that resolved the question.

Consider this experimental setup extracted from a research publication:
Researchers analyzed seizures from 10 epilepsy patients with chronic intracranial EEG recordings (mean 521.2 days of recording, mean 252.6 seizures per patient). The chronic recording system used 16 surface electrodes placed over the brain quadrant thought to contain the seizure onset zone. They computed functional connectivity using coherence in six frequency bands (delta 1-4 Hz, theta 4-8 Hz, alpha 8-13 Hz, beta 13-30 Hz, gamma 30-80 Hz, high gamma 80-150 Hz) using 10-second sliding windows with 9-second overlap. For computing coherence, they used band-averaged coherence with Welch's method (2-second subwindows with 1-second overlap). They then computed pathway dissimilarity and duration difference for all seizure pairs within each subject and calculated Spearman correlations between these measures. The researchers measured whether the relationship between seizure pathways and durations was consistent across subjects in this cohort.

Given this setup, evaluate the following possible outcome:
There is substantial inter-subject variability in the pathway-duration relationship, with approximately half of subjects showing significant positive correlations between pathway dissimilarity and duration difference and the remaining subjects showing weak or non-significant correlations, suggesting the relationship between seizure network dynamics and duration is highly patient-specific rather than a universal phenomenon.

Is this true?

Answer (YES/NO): NO